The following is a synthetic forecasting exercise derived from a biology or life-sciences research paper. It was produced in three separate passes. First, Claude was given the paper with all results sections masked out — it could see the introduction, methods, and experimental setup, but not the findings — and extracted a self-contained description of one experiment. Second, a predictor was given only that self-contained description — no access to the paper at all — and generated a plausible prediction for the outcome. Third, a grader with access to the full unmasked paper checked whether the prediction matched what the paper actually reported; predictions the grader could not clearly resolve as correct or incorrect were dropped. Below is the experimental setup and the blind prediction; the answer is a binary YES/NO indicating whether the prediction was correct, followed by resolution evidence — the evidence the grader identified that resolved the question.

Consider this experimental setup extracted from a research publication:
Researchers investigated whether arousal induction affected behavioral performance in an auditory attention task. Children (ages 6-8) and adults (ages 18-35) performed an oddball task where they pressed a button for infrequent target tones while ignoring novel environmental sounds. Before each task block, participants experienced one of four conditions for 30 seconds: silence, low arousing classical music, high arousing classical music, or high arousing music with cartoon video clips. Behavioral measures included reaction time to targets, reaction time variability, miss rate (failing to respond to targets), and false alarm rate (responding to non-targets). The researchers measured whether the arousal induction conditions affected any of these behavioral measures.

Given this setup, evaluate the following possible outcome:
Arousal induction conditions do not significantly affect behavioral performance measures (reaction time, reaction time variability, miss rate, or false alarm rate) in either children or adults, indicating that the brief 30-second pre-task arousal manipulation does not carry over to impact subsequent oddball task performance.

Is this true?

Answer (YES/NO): YES